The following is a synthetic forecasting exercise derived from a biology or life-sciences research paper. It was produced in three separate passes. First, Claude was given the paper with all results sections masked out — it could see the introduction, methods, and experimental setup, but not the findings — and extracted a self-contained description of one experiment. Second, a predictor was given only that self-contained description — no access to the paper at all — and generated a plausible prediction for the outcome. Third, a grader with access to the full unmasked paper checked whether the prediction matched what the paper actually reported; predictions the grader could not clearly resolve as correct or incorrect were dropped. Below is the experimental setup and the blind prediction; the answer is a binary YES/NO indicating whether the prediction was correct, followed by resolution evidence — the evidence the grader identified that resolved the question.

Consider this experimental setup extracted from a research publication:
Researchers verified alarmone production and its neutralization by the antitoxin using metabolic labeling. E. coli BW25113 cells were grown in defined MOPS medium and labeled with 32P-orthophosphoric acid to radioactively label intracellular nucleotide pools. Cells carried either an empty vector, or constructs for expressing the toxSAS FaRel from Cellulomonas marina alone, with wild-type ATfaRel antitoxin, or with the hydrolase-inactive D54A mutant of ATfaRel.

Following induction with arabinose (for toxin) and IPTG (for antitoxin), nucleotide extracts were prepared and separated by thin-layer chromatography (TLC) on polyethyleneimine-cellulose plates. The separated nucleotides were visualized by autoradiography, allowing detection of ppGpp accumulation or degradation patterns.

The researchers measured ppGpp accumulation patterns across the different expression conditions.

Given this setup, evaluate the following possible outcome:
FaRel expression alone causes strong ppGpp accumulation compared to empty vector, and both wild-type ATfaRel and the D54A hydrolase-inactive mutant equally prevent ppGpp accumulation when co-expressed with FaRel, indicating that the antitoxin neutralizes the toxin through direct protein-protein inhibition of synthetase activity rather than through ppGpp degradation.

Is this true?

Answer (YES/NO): NO